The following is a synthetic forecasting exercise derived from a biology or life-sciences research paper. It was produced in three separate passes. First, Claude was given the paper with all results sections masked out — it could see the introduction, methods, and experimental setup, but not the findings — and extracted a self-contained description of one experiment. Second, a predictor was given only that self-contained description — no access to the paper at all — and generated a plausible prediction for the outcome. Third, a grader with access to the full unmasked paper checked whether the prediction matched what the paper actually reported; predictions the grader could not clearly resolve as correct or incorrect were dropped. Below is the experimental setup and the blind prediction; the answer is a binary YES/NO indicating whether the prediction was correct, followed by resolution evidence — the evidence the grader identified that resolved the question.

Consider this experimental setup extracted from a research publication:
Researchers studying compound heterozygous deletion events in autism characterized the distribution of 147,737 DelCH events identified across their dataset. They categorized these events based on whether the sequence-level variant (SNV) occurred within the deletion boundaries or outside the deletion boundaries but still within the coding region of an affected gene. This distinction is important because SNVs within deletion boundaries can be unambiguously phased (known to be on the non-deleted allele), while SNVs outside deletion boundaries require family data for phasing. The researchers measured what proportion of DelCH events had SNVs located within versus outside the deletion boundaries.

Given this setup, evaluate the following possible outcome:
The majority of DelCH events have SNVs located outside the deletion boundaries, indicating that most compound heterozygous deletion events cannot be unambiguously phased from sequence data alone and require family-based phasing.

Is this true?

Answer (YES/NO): YES